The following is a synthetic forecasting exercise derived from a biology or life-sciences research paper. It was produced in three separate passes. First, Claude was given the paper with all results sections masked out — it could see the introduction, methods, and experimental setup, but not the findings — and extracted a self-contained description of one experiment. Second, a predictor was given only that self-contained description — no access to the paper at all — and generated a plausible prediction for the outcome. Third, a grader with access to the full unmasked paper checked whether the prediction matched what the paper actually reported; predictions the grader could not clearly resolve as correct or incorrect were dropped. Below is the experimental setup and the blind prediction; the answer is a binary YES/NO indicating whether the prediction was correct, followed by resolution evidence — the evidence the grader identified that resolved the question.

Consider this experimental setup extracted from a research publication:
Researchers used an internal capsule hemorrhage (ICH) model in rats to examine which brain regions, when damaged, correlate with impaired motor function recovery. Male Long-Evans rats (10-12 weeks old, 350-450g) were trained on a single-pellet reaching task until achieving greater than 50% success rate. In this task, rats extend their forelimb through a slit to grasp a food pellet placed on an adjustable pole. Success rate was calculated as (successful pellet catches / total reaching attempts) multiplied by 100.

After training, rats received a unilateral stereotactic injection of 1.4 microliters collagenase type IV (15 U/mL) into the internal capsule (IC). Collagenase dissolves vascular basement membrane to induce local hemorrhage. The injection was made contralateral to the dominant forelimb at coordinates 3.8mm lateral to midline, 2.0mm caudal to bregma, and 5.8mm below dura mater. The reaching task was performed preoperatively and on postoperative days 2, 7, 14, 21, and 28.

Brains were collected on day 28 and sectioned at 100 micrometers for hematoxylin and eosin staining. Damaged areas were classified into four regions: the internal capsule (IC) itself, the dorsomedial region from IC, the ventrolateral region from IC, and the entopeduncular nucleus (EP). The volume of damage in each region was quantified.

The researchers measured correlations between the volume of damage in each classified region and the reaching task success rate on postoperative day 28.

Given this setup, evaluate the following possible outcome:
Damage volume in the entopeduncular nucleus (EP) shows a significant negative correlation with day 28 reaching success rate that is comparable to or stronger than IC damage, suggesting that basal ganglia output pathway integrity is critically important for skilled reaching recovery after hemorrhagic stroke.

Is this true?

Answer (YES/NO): YES